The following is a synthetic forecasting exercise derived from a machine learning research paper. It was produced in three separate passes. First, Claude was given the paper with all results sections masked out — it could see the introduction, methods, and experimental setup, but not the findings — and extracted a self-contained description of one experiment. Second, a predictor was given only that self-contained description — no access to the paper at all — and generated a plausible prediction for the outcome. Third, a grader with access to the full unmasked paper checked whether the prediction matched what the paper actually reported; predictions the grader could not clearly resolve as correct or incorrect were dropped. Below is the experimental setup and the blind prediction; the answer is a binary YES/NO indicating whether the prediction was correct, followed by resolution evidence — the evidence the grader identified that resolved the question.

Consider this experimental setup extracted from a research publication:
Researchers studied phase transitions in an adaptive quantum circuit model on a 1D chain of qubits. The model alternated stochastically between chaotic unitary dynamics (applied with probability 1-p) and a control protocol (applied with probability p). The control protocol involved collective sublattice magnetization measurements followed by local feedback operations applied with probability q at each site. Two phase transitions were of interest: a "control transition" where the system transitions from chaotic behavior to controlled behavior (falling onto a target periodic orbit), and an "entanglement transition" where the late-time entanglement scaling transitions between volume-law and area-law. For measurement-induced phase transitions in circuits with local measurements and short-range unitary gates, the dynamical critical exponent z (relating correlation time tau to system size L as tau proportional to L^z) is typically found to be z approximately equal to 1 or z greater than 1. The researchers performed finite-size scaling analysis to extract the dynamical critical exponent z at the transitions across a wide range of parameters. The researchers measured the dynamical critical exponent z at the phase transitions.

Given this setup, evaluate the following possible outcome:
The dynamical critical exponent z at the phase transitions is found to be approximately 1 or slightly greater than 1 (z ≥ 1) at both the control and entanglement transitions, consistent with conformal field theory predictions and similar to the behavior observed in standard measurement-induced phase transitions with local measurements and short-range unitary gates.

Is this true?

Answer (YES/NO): NO